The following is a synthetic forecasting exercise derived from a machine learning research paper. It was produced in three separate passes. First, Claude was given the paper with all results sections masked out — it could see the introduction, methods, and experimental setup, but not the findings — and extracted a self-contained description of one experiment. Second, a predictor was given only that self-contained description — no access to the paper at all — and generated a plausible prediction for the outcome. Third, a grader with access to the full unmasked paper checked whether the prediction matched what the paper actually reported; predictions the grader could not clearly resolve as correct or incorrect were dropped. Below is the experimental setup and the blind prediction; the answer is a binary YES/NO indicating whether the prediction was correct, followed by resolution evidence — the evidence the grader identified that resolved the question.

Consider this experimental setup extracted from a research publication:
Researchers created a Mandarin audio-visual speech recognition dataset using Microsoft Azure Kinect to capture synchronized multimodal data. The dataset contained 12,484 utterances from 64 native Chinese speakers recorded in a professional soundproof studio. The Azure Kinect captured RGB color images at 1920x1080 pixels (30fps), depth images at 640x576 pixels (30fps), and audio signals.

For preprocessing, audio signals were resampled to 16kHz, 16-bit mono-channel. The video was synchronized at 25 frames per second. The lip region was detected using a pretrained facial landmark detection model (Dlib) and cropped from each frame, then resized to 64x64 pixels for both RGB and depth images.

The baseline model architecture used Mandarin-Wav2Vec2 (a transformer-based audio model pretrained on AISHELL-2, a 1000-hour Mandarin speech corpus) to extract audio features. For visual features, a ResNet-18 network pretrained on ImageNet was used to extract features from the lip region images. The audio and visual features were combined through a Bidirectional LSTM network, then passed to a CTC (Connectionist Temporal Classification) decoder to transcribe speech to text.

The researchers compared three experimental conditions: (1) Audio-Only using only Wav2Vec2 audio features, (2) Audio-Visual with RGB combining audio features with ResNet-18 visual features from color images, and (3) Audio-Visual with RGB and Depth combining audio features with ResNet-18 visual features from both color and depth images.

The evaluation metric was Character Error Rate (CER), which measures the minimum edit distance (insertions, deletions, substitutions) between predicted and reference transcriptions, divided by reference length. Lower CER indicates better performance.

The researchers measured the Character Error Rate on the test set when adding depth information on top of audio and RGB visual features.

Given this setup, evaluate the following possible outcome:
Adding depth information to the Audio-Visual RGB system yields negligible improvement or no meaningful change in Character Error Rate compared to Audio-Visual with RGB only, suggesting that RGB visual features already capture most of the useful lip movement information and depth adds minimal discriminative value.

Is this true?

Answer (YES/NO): NO